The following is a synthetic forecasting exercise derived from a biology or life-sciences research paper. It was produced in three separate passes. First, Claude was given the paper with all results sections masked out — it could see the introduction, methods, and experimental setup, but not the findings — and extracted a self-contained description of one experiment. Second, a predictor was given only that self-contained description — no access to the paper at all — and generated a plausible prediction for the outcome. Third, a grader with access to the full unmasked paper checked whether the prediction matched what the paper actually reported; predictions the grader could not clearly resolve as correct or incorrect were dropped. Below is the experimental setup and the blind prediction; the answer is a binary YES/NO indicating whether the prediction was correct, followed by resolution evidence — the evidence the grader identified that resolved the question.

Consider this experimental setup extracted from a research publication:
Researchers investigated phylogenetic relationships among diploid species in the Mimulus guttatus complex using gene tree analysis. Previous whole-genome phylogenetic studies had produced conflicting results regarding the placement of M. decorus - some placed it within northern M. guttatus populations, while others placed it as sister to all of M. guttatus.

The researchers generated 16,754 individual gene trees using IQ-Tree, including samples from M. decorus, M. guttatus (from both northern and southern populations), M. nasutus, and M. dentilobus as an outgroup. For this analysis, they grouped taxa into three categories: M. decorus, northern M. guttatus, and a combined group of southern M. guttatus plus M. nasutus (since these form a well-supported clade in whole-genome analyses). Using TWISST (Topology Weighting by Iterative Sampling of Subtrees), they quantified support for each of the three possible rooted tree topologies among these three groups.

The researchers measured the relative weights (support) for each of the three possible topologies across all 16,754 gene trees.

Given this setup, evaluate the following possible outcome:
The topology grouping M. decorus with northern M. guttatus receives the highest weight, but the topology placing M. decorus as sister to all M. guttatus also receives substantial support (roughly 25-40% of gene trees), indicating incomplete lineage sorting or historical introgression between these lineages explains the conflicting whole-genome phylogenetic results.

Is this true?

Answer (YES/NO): NO